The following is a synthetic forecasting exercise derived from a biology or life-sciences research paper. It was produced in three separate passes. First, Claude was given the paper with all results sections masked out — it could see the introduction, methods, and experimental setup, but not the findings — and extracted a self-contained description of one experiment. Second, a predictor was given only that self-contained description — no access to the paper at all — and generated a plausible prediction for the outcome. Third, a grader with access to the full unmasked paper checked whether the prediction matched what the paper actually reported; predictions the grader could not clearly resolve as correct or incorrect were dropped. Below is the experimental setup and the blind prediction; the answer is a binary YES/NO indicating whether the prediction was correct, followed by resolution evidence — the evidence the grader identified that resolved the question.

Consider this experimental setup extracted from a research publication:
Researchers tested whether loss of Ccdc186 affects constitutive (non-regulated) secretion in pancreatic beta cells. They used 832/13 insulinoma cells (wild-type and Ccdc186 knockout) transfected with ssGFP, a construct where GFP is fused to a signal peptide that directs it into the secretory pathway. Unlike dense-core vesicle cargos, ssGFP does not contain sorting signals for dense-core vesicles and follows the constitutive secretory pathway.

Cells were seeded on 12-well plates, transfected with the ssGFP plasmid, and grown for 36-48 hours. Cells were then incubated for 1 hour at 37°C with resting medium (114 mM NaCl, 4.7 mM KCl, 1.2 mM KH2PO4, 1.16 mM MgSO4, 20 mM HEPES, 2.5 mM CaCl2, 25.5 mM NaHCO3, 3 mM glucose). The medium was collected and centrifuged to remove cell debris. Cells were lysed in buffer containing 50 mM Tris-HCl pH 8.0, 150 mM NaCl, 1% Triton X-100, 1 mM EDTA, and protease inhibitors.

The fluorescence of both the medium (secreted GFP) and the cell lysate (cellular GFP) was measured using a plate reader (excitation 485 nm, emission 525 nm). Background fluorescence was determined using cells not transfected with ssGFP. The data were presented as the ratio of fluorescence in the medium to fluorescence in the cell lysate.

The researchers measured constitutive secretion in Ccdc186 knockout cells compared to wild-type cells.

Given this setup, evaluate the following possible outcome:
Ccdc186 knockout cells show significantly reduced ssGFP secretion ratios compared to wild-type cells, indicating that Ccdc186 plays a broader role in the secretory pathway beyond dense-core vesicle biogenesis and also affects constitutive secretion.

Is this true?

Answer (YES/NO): NO